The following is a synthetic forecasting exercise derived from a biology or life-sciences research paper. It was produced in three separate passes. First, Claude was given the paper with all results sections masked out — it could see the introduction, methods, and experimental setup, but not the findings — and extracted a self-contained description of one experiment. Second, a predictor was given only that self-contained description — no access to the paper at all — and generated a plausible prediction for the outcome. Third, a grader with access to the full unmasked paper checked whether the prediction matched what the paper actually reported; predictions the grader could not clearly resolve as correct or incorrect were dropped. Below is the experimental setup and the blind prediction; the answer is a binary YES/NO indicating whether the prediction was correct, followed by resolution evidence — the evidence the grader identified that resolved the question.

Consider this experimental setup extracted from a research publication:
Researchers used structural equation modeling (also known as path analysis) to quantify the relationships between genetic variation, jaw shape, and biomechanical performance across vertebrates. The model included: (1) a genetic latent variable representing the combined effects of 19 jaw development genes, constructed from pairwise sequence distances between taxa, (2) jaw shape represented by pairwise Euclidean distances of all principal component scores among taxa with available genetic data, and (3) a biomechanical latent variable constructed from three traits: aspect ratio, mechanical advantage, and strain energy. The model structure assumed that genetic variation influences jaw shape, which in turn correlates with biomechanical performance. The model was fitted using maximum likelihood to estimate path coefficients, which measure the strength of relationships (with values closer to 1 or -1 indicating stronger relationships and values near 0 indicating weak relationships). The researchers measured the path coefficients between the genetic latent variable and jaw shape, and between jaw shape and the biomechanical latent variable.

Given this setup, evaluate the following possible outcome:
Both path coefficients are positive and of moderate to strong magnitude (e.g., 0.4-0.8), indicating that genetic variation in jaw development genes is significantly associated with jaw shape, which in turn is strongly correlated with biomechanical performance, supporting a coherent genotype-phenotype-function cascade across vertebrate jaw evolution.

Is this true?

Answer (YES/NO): NO